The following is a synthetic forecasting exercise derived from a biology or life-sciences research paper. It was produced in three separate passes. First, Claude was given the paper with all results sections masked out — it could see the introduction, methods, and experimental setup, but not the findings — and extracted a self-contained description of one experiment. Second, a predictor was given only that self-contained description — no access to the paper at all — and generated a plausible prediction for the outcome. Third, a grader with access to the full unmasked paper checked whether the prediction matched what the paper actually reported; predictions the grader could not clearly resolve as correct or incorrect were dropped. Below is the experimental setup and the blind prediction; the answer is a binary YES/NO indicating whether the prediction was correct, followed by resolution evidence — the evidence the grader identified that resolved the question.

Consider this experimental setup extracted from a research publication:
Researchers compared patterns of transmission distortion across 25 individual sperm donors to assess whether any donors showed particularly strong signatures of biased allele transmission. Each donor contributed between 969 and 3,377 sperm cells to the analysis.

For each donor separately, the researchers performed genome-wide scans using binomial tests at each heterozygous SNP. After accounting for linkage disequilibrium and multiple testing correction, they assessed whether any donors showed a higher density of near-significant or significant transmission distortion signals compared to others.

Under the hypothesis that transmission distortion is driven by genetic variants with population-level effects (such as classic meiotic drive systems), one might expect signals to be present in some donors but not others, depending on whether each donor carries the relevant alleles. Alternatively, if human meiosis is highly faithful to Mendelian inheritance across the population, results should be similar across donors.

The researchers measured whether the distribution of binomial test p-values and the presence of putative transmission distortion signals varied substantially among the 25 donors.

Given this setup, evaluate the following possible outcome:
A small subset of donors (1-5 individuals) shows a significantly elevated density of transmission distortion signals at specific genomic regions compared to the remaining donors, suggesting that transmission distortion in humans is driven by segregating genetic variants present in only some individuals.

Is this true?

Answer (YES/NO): NO